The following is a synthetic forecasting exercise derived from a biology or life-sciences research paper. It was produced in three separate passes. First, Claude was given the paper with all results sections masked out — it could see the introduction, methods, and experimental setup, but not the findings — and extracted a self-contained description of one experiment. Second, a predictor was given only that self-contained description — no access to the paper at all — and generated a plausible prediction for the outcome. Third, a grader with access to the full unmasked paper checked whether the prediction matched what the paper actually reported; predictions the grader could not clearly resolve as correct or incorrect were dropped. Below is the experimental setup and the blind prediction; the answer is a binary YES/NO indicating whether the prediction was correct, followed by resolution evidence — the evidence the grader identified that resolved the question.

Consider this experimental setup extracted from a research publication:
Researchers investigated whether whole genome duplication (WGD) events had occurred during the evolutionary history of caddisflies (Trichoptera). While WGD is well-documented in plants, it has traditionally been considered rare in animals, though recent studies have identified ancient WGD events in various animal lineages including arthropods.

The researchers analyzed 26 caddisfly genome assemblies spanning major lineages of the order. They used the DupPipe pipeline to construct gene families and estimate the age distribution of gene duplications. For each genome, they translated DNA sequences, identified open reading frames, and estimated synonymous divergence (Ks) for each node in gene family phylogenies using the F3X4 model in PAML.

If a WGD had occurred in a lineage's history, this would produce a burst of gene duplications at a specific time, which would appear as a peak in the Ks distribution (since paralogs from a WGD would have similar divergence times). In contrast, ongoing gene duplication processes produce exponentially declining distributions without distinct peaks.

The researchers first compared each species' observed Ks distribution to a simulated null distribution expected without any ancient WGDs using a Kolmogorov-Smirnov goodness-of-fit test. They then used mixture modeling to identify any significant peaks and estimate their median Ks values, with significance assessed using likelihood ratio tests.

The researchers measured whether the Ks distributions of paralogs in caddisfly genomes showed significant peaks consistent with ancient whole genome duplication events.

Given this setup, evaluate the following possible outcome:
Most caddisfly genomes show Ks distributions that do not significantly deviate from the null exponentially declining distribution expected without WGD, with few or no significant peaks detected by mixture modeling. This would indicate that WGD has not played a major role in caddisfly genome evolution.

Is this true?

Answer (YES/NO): NO